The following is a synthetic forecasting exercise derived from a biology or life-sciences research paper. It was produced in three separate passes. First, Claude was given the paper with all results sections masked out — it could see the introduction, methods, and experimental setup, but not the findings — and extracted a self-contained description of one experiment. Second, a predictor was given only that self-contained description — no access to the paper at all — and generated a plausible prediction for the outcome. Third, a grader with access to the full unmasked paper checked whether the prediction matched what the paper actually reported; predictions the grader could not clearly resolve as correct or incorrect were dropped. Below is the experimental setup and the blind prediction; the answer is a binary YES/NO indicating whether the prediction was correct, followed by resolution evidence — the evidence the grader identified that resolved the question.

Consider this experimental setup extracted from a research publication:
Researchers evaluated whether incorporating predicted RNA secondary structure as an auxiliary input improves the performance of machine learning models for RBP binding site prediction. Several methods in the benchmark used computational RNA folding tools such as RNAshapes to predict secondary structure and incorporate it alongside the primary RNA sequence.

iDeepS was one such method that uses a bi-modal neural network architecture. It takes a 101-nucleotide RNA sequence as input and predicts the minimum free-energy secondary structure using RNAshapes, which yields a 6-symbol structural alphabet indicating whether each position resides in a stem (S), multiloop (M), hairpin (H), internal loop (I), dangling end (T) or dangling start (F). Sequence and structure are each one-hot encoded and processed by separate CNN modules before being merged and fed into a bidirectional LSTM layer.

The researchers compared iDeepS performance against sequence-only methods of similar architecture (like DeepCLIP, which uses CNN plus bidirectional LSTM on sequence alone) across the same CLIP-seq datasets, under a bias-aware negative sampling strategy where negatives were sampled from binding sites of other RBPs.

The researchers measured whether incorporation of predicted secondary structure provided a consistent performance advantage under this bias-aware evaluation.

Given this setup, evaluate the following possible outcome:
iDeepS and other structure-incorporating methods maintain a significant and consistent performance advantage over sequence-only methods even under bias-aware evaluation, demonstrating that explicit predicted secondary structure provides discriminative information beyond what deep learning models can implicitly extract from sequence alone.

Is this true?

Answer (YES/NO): NO